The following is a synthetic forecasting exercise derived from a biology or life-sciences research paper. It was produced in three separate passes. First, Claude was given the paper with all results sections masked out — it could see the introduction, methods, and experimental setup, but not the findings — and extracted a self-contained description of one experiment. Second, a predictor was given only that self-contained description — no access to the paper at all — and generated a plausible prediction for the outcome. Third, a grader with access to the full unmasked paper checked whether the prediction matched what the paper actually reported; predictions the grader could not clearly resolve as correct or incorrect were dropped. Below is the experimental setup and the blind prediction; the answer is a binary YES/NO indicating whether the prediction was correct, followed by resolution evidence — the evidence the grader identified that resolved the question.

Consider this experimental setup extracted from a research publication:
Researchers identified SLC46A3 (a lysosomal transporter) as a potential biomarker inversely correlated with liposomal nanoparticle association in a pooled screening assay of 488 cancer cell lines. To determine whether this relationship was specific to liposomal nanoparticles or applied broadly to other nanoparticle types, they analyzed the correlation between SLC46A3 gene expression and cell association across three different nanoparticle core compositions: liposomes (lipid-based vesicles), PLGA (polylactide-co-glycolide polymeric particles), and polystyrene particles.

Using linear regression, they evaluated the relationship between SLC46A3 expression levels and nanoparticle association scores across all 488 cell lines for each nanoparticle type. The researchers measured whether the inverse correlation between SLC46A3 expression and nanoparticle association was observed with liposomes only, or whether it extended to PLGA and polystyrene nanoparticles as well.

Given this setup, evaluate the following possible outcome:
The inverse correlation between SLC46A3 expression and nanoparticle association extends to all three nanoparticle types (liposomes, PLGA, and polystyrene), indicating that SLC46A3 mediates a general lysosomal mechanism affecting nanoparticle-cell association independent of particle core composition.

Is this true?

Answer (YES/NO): NO